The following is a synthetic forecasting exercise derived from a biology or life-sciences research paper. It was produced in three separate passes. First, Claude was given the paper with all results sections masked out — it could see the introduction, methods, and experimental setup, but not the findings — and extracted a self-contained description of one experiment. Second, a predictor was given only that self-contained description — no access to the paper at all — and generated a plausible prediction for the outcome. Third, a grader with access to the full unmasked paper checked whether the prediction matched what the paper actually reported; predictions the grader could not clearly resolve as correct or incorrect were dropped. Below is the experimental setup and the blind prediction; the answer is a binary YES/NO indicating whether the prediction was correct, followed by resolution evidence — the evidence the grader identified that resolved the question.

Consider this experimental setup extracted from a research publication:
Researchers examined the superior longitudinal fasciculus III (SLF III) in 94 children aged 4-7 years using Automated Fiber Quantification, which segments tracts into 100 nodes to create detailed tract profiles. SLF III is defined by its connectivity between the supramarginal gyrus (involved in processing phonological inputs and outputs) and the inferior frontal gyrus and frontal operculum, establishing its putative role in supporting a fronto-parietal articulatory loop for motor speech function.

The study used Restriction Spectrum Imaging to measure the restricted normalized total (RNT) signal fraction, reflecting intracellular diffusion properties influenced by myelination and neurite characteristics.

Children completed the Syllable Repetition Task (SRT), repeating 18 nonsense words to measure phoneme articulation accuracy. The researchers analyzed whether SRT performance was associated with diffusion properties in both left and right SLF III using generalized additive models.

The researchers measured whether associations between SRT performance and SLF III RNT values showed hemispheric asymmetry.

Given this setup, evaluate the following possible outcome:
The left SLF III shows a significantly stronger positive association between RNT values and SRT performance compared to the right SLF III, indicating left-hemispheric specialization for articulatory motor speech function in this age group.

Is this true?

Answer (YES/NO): NO